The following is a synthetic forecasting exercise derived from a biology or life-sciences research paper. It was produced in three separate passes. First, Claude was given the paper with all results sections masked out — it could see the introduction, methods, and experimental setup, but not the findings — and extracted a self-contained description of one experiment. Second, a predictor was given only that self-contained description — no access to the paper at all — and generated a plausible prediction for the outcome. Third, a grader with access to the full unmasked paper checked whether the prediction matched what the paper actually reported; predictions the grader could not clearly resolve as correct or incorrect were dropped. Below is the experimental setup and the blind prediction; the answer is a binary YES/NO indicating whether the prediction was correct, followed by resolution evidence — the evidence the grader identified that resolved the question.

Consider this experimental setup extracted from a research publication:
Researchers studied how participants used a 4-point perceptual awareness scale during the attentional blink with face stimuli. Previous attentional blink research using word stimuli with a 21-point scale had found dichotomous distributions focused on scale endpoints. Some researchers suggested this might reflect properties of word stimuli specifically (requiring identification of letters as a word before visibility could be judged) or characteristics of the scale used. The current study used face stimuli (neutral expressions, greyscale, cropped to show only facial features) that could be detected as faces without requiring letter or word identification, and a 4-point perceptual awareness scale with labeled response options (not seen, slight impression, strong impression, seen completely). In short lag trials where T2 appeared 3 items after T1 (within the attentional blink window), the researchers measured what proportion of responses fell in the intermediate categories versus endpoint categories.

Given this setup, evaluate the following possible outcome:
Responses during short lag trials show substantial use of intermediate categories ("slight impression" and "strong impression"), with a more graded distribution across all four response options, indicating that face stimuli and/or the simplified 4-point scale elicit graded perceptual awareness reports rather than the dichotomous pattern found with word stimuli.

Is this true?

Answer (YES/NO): YES